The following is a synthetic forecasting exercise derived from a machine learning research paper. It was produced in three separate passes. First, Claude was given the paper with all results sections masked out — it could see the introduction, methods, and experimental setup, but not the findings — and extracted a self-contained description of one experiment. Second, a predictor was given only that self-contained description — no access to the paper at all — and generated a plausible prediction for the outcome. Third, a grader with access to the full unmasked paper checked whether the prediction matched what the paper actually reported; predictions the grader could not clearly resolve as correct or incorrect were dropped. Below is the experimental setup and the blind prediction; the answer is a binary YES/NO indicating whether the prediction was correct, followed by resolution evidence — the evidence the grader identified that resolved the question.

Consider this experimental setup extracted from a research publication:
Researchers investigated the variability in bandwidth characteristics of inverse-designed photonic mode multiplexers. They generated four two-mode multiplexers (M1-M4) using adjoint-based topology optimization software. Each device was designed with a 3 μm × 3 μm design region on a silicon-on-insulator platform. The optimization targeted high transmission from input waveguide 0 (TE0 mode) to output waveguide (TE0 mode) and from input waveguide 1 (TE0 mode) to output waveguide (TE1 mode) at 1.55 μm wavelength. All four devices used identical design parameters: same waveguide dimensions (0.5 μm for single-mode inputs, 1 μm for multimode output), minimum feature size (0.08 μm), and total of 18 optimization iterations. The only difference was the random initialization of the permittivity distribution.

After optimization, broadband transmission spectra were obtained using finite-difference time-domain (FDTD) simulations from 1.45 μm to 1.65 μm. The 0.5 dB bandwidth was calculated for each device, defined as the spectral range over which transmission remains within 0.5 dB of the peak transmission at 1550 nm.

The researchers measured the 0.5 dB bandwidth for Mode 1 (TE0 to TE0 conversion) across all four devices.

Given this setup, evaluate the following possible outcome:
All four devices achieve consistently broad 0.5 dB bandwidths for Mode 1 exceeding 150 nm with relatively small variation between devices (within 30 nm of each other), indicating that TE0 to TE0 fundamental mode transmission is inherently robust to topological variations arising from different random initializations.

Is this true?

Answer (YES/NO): NO